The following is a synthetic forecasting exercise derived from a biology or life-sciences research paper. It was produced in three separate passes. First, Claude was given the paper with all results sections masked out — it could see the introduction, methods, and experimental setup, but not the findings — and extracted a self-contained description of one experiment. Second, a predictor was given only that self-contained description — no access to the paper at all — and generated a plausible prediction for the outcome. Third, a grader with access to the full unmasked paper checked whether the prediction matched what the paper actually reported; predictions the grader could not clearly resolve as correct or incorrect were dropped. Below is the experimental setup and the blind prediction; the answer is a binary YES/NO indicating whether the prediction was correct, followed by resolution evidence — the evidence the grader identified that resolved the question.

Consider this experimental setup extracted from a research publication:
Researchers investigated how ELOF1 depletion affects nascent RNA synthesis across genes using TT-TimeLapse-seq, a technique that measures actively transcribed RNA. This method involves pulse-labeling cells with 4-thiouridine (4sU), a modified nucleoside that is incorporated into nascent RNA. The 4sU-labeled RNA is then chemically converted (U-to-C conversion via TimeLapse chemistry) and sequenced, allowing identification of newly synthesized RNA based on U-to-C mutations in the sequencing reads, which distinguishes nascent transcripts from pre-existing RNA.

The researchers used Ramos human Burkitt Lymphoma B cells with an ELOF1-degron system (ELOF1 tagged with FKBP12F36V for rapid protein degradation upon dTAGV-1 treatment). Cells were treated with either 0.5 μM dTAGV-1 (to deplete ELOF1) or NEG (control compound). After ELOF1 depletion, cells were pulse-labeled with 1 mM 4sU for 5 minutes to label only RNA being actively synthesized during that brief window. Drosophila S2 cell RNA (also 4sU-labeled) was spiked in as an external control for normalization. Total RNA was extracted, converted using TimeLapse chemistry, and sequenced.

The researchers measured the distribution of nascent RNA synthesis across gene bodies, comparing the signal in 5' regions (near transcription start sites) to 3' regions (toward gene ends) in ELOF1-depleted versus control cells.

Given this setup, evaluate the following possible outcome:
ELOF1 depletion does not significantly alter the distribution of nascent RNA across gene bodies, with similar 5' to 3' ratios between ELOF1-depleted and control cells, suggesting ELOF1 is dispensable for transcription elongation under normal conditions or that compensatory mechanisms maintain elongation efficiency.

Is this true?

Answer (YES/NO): NO